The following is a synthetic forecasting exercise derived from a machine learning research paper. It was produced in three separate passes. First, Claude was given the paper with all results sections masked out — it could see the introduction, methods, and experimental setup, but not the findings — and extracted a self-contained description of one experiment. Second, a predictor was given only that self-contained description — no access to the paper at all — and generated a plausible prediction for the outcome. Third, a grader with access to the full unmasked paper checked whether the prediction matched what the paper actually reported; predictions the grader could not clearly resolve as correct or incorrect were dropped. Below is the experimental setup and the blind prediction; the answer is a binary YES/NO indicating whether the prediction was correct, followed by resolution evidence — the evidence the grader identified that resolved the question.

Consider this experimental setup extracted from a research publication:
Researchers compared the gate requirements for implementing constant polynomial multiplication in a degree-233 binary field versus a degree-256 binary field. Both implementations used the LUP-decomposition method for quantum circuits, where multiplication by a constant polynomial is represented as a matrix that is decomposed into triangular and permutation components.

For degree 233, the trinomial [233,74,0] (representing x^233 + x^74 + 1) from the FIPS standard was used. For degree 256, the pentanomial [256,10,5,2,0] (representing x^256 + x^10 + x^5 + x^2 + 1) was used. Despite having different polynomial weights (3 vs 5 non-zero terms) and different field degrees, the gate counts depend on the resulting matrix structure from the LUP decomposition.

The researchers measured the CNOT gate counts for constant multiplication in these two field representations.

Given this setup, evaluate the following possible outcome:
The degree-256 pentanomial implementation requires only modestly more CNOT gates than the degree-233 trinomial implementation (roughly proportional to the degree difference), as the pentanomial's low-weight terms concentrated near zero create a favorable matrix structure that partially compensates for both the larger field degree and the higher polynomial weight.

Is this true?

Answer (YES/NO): NO